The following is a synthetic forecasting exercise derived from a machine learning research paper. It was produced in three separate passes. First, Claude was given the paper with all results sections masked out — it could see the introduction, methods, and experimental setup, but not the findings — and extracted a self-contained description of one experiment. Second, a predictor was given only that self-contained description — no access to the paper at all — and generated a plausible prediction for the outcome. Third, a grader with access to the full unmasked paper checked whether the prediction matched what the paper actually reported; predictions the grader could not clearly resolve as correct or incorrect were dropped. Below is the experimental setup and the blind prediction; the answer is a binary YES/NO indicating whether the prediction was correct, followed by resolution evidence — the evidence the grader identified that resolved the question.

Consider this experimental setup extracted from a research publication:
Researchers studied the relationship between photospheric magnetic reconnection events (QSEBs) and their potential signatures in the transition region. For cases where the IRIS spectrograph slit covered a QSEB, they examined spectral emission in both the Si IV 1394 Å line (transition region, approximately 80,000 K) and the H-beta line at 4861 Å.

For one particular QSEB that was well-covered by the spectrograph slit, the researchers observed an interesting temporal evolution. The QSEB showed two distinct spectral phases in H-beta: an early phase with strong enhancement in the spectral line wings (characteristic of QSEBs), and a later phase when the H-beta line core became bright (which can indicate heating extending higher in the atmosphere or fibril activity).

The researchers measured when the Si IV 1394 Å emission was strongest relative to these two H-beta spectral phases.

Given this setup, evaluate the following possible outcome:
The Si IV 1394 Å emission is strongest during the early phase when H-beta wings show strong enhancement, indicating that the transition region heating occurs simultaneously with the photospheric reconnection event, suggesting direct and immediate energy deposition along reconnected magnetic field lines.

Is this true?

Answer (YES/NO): NO